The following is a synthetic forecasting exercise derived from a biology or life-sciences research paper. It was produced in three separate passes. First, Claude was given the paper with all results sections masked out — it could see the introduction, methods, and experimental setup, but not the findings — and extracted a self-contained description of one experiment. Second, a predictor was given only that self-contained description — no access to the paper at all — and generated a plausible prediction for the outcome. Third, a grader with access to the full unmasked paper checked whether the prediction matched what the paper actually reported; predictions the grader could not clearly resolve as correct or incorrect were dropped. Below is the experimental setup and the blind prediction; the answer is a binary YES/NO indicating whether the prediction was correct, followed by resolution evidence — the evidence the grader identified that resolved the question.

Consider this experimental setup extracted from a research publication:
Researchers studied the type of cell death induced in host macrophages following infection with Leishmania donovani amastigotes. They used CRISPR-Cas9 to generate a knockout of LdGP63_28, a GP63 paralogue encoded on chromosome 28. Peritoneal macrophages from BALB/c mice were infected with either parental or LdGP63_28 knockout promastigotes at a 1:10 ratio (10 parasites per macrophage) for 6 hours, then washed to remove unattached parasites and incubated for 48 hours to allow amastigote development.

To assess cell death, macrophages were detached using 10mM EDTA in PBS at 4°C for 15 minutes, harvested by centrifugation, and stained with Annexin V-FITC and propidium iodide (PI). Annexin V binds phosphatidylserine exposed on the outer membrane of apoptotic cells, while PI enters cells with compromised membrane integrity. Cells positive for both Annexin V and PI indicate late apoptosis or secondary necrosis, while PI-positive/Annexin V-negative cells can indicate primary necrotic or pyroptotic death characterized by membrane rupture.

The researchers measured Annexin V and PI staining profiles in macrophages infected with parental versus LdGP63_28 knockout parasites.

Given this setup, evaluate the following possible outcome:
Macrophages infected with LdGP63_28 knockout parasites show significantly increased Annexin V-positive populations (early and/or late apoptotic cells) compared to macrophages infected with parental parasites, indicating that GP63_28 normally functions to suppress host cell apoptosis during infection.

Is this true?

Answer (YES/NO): NO